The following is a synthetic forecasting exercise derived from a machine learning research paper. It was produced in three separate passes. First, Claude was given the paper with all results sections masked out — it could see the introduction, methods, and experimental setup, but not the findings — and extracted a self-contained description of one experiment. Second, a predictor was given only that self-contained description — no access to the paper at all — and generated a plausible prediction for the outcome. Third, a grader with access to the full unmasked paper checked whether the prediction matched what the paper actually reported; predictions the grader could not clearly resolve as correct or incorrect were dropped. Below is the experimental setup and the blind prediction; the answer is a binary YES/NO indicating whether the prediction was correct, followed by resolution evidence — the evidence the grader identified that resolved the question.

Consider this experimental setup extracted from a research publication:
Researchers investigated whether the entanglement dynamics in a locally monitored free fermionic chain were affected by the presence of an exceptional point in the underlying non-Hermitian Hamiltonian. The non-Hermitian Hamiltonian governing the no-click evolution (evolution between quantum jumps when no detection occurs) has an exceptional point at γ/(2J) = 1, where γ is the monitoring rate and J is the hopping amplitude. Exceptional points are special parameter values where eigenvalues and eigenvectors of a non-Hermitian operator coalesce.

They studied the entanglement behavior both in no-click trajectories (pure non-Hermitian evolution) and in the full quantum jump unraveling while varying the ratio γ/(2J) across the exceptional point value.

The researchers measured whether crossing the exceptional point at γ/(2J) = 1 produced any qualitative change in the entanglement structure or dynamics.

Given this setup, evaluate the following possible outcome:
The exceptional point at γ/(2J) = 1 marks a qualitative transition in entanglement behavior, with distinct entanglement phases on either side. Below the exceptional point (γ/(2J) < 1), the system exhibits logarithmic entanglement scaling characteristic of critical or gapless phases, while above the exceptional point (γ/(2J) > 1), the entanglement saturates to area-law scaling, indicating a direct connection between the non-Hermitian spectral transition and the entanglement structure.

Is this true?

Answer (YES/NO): NO